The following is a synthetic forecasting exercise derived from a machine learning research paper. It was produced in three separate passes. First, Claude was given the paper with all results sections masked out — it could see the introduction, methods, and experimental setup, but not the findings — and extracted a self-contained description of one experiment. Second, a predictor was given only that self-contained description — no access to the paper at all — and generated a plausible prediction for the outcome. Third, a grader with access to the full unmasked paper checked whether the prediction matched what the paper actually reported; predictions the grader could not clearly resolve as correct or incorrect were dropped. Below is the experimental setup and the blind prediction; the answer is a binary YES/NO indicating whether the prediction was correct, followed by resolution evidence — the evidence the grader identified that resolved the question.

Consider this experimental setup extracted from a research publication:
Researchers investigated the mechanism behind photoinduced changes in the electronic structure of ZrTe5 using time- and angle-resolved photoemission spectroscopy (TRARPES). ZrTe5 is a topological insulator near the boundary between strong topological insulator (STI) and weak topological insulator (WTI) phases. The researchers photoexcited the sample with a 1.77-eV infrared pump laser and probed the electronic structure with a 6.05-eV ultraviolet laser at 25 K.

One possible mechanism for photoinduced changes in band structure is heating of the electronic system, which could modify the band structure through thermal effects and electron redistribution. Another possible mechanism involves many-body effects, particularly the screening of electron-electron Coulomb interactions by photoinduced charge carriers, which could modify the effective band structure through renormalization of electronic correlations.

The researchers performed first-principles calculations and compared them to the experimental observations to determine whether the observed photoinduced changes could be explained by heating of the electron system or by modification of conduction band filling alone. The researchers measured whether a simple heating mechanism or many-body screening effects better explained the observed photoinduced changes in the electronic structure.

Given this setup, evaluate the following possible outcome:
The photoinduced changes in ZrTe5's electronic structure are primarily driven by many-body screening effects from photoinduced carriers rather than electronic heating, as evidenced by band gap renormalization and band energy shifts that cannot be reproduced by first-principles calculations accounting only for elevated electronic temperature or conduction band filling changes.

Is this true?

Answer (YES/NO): YES